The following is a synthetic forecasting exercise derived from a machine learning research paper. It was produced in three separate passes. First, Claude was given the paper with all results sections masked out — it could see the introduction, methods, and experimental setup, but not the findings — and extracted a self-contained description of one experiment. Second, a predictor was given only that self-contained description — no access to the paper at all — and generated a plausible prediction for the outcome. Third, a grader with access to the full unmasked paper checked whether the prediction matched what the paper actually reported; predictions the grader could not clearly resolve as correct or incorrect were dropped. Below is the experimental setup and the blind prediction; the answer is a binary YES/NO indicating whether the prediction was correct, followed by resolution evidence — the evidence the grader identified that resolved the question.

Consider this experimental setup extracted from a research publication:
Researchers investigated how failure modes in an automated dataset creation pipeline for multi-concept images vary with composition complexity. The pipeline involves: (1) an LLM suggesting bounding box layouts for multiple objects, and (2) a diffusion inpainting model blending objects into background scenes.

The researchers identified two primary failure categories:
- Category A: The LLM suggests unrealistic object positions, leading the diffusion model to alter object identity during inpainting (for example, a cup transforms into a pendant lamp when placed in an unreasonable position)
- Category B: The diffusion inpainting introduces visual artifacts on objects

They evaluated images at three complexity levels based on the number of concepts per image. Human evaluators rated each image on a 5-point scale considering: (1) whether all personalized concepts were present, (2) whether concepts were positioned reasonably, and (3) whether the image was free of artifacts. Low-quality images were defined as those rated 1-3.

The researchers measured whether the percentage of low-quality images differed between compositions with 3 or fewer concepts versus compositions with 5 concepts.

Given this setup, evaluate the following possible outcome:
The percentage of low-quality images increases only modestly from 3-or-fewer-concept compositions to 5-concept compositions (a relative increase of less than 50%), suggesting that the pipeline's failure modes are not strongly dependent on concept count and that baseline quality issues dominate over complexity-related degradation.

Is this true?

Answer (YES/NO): NO